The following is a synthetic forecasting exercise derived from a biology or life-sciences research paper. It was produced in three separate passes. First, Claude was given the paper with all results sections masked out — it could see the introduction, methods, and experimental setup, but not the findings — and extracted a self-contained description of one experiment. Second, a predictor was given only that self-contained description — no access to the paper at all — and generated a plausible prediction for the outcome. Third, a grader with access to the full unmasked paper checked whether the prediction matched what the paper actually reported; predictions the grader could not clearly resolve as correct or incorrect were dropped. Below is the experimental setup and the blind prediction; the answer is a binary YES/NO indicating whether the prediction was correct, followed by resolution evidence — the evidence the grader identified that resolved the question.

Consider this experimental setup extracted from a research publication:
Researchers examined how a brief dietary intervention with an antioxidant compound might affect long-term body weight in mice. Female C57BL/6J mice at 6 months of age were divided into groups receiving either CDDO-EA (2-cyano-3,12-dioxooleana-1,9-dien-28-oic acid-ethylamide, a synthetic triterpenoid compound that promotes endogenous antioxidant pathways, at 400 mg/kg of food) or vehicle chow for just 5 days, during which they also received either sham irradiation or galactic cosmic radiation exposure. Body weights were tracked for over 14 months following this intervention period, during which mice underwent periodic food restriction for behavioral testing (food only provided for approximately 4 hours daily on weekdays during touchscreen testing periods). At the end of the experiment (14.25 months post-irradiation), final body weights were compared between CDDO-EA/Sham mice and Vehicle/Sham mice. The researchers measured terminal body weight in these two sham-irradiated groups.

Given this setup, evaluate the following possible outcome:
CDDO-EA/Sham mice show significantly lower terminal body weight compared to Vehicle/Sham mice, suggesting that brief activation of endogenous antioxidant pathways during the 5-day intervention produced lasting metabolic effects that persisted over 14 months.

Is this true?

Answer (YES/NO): NO